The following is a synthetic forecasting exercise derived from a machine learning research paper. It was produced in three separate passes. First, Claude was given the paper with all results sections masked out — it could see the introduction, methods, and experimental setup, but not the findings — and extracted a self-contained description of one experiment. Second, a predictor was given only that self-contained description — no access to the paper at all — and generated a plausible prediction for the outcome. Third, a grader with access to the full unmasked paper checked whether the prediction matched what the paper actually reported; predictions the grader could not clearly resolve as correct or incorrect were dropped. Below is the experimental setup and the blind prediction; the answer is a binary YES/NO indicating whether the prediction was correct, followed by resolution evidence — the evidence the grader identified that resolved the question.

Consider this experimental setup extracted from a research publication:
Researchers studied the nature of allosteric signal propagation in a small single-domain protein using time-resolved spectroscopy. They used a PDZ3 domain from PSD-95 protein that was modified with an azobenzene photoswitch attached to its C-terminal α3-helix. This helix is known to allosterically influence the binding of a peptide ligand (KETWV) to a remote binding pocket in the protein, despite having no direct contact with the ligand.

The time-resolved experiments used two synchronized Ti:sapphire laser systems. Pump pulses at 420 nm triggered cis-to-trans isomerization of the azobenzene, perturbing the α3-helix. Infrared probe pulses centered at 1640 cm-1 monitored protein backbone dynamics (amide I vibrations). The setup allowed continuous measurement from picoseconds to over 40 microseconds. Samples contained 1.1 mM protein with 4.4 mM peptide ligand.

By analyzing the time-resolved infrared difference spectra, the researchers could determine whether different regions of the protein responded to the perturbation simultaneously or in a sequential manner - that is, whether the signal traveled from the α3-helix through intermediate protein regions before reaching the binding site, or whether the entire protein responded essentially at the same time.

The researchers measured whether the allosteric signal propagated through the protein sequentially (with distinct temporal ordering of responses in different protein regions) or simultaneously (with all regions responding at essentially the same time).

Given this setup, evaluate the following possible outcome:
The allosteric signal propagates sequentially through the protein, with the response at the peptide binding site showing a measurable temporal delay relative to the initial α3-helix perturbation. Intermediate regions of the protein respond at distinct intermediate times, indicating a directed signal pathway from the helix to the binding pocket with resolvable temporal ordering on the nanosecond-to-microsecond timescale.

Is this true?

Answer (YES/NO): NO